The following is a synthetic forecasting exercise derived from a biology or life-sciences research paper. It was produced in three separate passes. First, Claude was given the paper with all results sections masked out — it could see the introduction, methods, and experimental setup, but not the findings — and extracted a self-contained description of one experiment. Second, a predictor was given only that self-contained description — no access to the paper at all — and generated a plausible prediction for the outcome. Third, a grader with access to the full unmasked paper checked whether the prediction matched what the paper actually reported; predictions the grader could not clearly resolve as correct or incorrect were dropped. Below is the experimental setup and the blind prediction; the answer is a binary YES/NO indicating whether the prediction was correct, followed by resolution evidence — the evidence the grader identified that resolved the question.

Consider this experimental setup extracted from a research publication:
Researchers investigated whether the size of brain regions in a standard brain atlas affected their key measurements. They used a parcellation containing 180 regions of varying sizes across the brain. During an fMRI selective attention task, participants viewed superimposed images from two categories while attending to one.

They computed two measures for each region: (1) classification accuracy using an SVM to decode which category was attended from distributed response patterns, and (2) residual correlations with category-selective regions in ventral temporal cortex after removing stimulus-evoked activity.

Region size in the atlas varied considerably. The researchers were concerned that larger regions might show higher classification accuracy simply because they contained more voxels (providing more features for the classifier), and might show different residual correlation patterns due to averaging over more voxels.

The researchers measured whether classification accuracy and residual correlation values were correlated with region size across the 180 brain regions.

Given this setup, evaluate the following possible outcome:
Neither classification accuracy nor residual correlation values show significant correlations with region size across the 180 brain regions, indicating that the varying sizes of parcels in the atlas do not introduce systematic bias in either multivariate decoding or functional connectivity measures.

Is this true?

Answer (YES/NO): YES